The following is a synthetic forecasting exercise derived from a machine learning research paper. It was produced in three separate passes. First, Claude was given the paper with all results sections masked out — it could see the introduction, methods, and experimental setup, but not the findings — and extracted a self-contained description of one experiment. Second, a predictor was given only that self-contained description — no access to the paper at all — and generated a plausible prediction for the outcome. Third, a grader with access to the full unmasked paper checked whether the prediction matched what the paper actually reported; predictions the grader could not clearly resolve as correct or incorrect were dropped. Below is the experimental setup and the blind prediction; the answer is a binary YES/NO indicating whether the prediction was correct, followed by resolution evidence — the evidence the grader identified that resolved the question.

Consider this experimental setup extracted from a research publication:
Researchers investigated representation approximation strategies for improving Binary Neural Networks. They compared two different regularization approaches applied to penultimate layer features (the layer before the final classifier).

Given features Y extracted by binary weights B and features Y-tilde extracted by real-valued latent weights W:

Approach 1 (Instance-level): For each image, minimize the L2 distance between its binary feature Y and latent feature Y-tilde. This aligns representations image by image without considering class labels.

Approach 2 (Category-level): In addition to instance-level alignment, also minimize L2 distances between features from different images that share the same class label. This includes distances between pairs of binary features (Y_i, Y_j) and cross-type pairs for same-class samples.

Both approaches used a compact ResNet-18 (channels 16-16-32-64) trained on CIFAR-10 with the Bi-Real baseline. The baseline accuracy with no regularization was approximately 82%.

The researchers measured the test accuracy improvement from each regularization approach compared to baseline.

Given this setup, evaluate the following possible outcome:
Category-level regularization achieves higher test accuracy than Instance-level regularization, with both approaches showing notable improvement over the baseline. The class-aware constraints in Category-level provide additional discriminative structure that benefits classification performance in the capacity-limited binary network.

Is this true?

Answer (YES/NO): NO